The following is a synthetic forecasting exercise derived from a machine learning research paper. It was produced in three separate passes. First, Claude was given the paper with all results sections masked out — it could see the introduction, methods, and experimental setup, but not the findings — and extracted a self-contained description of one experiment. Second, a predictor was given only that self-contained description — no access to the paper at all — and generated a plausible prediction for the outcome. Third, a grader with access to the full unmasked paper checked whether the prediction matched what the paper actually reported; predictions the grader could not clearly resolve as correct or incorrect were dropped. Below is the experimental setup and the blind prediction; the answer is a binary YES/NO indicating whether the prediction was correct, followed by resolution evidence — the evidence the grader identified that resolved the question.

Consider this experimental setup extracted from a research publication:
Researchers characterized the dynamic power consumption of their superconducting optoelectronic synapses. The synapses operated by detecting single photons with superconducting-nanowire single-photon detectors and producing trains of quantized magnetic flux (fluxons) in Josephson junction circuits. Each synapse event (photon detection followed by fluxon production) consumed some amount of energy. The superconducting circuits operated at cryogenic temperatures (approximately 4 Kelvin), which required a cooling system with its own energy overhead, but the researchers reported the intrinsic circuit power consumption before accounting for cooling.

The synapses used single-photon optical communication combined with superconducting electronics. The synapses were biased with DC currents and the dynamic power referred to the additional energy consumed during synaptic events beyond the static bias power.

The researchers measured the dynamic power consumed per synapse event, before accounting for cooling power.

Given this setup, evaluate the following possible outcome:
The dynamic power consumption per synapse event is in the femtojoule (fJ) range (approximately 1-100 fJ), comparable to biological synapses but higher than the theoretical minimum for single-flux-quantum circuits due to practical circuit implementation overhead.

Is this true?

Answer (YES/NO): NO